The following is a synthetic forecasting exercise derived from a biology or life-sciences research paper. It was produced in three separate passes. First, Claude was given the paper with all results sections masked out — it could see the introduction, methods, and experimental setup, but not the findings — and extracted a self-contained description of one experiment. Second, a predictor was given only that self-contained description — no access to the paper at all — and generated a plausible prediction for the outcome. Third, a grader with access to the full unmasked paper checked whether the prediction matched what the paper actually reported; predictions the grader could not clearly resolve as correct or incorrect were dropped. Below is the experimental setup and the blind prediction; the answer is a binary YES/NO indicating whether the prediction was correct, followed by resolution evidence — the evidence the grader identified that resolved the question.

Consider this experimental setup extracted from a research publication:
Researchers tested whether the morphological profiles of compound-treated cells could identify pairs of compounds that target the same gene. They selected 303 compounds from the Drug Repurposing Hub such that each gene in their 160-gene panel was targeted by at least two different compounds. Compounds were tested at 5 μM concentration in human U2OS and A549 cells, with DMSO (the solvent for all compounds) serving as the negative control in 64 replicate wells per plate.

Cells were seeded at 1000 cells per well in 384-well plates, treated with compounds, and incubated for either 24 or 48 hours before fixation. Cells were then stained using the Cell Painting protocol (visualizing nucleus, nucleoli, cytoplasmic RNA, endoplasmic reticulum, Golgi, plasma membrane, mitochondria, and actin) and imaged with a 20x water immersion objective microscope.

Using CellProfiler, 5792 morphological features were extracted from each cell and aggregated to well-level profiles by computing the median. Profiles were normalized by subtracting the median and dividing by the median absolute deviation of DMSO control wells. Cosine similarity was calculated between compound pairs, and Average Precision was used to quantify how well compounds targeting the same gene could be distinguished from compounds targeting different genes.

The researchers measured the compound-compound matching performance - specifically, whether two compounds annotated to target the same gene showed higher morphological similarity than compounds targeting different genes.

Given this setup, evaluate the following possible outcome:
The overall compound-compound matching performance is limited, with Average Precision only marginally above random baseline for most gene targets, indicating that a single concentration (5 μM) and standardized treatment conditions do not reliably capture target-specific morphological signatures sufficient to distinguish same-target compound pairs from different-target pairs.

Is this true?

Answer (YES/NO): YES